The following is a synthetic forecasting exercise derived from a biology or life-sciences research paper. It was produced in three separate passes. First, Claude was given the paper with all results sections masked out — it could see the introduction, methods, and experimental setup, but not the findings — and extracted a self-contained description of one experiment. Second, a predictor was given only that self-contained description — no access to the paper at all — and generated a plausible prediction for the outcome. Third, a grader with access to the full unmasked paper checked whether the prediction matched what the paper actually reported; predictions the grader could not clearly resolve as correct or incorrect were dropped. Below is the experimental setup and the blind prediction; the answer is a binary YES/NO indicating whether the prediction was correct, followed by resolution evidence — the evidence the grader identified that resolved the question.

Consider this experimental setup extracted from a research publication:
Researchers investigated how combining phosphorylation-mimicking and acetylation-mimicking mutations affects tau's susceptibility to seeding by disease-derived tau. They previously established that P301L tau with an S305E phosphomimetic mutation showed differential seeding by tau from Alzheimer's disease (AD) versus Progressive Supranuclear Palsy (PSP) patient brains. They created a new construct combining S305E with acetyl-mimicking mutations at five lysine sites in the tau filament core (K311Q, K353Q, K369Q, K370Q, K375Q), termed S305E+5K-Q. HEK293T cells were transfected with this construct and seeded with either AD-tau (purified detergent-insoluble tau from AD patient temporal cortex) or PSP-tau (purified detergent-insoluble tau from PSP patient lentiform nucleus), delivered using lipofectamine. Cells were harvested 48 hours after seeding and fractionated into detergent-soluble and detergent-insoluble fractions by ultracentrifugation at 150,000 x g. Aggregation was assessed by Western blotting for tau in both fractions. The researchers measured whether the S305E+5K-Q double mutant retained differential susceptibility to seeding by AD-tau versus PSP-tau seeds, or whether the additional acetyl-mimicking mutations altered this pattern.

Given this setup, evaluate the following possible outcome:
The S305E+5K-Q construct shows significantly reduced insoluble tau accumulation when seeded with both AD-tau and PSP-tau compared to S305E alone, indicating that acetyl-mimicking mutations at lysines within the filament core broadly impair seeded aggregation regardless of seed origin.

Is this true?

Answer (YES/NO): NO